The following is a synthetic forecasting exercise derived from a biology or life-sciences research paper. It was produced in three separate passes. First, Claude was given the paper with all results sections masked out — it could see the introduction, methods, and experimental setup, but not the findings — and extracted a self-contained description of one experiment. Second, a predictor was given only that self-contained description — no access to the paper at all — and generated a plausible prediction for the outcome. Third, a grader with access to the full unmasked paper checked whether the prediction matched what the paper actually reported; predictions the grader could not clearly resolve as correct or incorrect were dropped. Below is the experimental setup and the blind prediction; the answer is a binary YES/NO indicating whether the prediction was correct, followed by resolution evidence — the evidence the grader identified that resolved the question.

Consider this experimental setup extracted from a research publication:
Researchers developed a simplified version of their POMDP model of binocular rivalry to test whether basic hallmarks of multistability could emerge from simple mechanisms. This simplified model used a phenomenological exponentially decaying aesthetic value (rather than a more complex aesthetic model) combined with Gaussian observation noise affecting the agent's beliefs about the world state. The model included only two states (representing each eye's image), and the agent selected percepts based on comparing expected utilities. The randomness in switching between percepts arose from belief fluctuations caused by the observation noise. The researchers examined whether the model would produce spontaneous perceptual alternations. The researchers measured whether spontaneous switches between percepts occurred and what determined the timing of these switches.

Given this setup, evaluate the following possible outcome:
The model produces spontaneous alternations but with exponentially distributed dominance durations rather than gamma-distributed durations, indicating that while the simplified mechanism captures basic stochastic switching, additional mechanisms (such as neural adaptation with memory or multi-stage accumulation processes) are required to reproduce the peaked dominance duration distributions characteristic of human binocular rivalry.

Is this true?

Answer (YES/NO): NO